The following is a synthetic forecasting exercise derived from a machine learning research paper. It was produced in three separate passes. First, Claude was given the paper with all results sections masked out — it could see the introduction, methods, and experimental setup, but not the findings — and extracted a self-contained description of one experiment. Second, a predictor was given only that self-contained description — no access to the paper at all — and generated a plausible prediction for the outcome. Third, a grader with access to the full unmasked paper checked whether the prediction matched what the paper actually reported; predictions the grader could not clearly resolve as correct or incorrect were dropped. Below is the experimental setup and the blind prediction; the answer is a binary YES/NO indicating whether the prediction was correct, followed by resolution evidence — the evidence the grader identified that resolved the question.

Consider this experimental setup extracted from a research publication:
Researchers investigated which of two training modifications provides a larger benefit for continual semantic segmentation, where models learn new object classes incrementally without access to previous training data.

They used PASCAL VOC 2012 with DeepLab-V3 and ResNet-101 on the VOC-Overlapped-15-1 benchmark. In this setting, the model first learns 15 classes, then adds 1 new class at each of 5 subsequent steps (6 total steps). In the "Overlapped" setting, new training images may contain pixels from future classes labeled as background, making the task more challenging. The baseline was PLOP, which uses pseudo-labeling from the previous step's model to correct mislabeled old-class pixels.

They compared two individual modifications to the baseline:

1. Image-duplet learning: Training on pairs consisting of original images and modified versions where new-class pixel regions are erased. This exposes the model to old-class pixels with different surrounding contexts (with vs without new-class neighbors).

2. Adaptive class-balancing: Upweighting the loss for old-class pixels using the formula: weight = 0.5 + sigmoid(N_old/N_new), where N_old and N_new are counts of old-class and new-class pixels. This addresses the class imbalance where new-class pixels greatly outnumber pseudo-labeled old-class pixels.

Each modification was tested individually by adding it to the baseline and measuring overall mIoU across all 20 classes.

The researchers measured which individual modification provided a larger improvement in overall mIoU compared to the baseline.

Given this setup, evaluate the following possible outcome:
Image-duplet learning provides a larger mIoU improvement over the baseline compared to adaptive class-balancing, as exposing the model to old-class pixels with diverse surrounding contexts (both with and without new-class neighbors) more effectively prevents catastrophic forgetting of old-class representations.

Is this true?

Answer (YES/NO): YES